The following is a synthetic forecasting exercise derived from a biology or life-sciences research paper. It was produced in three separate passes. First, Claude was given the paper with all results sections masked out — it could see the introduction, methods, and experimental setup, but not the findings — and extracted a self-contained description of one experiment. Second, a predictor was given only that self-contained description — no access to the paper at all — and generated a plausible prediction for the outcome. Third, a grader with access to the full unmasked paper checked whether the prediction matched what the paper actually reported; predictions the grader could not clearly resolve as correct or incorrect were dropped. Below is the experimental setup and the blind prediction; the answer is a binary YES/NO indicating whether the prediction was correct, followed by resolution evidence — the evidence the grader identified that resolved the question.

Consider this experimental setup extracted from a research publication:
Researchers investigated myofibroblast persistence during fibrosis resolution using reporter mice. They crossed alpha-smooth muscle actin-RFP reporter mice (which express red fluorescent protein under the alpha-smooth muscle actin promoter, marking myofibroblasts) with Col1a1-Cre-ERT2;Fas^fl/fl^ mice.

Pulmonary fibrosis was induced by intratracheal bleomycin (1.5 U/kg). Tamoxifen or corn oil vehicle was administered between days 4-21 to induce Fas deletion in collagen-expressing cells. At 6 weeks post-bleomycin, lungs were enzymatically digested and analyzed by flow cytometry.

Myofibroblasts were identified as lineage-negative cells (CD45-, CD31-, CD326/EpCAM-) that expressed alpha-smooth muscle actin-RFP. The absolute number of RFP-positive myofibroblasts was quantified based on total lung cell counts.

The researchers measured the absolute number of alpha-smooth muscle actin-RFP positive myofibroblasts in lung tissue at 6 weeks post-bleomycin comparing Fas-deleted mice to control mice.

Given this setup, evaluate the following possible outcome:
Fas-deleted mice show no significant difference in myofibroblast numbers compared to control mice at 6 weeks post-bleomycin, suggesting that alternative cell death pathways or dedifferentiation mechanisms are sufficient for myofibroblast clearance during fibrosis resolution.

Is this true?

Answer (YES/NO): NO